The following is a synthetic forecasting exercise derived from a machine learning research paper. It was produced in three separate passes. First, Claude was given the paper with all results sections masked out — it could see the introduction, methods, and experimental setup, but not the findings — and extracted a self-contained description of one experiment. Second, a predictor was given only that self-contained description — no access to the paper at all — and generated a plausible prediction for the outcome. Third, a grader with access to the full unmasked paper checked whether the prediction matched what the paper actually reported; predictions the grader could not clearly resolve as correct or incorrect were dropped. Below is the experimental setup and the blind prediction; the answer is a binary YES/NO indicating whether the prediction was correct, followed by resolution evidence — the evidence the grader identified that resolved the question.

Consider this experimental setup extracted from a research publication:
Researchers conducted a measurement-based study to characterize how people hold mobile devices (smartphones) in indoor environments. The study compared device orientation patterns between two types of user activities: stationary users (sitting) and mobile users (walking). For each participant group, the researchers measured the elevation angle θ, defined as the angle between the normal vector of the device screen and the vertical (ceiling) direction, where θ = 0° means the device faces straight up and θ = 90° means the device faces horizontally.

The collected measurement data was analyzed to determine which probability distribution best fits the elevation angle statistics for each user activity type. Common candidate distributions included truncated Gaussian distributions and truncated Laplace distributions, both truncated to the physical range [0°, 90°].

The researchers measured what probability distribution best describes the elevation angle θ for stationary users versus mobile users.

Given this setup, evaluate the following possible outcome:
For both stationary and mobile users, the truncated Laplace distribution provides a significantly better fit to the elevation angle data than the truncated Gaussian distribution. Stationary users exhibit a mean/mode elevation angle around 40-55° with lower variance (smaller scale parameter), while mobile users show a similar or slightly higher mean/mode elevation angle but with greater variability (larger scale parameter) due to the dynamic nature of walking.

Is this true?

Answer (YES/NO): NO